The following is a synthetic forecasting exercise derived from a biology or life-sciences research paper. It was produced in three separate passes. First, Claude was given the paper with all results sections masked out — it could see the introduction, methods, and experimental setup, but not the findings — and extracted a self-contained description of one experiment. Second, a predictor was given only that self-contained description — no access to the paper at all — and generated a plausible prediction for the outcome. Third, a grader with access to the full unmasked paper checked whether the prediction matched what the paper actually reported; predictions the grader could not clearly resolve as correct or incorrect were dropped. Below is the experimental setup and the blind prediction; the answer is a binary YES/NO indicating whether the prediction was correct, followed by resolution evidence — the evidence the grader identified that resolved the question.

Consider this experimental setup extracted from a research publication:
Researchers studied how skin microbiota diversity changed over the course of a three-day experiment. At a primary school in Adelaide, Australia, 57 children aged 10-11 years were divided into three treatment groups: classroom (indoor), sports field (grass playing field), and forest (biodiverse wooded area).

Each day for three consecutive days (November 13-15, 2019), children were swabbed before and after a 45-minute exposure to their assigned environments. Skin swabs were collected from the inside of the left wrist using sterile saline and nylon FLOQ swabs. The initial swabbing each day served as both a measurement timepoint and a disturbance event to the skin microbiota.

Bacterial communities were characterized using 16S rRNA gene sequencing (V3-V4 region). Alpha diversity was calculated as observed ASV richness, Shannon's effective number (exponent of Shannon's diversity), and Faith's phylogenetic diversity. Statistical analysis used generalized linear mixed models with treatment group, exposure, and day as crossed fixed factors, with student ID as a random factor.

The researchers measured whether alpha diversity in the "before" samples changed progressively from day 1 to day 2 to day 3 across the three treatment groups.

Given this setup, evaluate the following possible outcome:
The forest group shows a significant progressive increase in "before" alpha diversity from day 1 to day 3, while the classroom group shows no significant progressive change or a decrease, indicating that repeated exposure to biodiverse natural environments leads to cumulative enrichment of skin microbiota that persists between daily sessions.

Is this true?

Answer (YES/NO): NO